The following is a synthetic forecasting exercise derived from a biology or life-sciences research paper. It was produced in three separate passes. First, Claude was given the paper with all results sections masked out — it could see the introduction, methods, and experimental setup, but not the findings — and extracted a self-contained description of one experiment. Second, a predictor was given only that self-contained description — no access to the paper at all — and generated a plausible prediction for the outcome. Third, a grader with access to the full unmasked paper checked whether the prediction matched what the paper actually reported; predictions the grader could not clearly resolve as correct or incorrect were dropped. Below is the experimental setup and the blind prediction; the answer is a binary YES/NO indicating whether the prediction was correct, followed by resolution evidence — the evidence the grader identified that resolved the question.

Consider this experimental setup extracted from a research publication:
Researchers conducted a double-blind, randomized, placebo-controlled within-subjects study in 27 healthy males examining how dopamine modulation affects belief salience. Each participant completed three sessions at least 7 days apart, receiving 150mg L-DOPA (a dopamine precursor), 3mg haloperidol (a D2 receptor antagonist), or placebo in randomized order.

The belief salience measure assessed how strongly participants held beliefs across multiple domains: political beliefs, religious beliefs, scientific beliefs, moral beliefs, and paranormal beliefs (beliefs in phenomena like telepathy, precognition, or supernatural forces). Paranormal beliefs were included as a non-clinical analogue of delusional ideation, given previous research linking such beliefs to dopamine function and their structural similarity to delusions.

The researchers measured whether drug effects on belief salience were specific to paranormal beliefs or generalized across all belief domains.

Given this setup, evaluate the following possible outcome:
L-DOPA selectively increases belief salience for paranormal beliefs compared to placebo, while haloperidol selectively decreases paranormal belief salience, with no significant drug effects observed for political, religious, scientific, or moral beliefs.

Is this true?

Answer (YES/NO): NO